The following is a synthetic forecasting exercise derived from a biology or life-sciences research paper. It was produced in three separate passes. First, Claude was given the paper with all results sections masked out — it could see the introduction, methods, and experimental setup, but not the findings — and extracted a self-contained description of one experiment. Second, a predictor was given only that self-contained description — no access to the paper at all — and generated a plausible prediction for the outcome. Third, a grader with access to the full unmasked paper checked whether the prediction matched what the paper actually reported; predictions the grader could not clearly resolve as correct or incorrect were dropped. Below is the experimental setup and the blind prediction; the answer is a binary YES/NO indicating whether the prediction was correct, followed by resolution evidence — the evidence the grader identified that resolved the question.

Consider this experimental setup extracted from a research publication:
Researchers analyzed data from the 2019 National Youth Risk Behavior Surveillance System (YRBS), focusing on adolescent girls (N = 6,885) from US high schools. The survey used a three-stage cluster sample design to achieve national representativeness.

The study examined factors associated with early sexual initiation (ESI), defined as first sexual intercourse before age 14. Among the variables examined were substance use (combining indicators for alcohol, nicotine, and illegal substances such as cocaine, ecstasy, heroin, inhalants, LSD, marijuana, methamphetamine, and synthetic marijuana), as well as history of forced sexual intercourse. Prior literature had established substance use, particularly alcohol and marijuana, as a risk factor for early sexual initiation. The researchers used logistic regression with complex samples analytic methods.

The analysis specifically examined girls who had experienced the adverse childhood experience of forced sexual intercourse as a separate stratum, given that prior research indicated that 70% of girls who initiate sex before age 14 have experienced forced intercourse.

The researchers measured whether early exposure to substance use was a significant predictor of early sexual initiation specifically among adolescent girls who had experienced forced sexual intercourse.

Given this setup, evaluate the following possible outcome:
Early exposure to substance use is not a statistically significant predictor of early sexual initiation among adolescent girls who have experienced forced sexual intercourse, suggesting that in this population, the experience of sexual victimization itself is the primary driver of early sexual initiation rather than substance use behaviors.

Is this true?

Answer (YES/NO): YES